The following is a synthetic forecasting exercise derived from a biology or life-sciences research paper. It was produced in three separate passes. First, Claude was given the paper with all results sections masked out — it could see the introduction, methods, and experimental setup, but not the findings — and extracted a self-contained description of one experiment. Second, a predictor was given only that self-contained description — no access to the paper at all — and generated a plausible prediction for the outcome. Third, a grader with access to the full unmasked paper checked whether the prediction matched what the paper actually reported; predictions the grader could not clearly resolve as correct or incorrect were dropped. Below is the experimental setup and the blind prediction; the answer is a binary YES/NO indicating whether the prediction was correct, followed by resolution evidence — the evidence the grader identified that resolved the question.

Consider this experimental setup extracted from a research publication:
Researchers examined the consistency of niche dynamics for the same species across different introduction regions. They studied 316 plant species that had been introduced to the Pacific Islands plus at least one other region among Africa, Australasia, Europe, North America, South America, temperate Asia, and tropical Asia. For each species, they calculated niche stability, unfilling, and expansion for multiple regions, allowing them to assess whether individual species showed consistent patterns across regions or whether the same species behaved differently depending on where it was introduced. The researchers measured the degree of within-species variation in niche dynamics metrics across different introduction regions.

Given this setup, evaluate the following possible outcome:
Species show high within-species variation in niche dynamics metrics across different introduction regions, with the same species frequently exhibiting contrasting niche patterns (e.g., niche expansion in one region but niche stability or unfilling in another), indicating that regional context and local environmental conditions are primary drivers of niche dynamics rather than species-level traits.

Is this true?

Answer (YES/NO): YES